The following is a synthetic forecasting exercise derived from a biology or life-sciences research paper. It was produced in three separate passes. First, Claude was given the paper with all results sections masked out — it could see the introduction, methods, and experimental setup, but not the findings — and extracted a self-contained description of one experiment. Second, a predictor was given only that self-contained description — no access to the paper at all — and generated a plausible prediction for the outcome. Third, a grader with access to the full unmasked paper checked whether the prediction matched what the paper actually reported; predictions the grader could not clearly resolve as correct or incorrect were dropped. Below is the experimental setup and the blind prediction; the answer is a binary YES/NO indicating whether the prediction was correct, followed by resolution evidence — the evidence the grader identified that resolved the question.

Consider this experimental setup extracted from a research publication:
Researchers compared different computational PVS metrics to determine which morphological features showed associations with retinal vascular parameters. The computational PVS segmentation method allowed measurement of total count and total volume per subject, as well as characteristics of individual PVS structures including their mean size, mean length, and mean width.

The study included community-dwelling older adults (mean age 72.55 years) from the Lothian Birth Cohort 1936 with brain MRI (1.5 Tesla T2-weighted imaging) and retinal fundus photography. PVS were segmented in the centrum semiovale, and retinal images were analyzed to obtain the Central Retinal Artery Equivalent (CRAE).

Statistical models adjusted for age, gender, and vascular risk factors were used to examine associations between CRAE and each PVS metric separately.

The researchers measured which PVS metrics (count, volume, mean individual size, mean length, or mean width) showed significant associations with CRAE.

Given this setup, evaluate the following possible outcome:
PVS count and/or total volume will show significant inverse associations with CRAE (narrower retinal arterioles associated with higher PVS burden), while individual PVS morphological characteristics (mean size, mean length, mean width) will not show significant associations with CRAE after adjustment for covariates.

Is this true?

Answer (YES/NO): YES